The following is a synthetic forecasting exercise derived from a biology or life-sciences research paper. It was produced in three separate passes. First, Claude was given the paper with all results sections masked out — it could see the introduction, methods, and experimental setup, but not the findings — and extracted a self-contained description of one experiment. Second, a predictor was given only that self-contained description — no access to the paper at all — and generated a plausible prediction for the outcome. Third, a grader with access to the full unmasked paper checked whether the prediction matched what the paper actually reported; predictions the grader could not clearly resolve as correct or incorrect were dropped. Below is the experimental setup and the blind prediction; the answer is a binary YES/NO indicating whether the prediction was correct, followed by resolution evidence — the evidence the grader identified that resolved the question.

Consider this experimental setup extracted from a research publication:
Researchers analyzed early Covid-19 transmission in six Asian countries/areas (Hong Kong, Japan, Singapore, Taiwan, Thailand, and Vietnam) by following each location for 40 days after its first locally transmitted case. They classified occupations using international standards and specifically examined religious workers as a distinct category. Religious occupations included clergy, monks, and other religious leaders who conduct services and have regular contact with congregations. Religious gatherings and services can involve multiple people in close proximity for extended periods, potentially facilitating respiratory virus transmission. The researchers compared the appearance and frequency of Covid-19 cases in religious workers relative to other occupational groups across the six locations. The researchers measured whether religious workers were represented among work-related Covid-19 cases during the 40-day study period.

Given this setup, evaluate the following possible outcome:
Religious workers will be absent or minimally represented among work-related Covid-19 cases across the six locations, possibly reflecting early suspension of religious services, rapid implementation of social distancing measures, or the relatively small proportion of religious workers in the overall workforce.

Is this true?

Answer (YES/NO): NO